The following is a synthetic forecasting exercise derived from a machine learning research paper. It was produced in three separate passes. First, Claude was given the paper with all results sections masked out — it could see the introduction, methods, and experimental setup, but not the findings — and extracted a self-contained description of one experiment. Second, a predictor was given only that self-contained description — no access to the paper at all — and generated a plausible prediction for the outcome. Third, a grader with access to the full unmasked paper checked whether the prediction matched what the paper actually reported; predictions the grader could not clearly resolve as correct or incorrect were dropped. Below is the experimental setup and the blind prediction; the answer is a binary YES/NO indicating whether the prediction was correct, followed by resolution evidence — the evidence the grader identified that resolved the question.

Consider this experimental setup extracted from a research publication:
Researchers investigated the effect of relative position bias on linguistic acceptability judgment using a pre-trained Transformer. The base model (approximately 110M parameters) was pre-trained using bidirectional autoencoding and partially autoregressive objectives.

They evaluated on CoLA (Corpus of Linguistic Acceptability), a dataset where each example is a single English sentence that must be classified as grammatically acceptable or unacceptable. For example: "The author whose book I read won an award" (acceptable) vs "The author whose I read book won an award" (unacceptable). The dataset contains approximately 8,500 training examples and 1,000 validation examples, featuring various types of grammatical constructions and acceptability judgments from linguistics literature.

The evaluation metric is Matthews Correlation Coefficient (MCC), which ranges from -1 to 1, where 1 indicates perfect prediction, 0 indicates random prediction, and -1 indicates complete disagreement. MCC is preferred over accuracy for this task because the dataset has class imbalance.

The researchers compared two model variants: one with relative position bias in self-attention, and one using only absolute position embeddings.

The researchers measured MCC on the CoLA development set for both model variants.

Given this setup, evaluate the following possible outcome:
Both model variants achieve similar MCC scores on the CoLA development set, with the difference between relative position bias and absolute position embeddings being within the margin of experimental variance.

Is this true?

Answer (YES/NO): NO